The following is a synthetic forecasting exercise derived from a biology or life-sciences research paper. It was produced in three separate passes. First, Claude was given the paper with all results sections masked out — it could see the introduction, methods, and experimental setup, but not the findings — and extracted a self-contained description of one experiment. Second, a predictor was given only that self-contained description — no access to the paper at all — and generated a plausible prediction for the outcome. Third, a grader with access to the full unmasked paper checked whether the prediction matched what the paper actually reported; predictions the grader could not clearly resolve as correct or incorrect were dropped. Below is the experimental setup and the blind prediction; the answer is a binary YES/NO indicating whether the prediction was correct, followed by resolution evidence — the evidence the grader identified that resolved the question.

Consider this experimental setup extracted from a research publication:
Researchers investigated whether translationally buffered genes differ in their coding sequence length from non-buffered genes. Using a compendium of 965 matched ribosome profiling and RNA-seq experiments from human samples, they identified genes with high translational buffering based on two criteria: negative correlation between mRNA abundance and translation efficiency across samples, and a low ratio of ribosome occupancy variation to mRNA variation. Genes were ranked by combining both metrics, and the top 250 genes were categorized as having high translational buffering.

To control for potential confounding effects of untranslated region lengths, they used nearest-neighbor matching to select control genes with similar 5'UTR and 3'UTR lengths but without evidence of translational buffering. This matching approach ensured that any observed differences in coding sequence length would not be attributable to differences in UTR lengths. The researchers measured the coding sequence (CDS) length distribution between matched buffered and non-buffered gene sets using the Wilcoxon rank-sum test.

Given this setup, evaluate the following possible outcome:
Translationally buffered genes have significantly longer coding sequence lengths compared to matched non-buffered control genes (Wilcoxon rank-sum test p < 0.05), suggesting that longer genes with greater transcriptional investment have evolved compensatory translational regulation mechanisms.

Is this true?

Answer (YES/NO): NO